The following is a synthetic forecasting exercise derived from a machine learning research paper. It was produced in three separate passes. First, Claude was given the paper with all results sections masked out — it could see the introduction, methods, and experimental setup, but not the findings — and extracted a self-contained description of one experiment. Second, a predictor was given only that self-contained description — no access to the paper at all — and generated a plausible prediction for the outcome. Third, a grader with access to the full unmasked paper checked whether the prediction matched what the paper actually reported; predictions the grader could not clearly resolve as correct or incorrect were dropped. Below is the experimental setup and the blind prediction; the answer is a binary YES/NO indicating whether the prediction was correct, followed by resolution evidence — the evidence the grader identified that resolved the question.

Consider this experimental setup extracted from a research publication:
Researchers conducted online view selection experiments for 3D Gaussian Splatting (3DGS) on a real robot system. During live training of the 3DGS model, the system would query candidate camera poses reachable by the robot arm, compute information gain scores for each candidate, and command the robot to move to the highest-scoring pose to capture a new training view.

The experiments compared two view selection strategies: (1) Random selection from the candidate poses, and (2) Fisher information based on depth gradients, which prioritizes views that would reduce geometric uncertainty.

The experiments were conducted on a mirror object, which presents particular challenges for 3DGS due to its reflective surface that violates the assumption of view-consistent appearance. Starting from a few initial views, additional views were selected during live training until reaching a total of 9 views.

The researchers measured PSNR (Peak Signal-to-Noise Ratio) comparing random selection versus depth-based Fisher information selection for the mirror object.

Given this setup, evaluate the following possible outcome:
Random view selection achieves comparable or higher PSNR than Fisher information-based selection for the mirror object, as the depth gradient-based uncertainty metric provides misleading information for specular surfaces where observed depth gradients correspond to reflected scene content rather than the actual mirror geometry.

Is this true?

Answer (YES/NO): NO